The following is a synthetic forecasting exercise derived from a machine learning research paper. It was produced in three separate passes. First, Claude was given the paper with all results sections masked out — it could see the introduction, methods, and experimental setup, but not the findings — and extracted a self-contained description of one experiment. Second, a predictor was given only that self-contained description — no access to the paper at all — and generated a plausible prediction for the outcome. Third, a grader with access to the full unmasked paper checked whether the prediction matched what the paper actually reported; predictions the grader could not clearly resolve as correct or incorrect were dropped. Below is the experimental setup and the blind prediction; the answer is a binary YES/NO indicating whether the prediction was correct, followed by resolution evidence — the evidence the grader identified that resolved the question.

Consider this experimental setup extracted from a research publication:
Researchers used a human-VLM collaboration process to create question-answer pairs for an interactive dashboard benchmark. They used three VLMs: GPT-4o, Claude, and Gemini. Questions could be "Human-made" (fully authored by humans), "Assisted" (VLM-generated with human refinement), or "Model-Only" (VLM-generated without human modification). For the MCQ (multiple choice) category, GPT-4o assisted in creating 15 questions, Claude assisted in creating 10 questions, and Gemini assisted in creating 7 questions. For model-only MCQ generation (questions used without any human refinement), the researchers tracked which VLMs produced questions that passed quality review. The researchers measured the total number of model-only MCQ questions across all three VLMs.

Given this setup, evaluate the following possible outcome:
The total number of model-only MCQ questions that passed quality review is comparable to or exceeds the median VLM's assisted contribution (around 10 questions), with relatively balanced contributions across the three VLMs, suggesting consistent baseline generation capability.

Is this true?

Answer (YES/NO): NO